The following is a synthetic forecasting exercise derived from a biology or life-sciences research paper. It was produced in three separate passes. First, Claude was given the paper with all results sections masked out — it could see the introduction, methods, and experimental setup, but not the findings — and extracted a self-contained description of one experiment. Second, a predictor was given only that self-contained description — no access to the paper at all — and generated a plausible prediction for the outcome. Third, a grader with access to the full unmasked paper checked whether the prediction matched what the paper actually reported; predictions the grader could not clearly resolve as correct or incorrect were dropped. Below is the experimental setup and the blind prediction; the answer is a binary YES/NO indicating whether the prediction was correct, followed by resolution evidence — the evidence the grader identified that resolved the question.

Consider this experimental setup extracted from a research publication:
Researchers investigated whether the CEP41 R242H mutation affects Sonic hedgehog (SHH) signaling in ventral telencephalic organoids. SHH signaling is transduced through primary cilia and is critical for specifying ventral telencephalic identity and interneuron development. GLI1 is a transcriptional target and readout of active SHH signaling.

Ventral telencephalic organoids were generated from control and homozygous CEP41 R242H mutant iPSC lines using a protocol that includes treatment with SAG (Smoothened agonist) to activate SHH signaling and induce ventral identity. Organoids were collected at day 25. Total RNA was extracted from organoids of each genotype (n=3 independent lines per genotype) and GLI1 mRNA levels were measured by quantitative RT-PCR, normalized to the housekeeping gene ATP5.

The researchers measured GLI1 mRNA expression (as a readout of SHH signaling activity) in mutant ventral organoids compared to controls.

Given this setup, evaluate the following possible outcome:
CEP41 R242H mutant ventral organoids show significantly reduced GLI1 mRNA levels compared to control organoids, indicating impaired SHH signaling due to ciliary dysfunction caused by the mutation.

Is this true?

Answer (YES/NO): NO